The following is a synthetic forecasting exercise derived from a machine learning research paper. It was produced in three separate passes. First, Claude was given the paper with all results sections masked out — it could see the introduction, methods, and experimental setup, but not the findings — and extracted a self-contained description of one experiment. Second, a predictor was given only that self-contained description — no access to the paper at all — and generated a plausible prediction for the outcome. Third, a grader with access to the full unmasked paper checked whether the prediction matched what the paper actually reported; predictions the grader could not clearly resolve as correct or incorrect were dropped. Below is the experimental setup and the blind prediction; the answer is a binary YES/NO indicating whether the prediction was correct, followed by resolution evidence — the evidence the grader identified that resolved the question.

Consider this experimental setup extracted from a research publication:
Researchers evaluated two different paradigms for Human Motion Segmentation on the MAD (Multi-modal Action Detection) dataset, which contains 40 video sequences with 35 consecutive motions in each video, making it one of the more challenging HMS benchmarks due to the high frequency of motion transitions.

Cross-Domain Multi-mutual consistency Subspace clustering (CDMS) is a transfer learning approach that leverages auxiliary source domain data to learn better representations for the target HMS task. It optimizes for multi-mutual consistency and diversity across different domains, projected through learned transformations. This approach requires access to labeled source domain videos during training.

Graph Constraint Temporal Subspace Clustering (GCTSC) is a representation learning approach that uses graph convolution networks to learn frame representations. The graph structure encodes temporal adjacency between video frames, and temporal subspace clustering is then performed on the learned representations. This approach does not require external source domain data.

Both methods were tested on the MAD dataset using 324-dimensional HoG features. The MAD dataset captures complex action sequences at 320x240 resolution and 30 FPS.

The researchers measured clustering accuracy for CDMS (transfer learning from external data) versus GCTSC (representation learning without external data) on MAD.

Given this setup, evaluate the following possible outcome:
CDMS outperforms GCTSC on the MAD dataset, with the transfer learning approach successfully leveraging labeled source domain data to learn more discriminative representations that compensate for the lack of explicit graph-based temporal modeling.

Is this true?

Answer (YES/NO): NO